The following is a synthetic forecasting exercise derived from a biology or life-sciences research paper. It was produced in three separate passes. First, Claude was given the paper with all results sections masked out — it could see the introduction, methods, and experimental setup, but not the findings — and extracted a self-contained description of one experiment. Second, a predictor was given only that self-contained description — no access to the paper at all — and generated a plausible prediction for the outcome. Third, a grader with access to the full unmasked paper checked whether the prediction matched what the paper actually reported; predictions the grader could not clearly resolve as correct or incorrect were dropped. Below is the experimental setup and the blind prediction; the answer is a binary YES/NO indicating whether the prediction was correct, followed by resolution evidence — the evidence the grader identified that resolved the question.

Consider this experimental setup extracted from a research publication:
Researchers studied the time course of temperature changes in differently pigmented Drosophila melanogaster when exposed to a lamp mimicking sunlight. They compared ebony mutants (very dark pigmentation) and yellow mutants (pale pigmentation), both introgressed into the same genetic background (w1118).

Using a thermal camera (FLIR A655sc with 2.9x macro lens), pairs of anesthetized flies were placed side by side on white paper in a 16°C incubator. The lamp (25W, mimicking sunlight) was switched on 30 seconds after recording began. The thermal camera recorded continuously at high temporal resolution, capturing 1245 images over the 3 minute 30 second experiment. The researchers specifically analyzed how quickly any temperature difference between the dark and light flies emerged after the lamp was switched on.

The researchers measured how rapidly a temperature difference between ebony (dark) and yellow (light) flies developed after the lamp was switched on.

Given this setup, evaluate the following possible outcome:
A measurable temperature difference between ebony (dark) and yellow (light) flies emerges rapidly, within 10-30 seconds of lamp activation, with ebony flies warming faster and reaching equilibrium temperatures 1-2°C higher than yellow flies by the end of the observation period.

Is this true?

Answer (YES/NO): NO